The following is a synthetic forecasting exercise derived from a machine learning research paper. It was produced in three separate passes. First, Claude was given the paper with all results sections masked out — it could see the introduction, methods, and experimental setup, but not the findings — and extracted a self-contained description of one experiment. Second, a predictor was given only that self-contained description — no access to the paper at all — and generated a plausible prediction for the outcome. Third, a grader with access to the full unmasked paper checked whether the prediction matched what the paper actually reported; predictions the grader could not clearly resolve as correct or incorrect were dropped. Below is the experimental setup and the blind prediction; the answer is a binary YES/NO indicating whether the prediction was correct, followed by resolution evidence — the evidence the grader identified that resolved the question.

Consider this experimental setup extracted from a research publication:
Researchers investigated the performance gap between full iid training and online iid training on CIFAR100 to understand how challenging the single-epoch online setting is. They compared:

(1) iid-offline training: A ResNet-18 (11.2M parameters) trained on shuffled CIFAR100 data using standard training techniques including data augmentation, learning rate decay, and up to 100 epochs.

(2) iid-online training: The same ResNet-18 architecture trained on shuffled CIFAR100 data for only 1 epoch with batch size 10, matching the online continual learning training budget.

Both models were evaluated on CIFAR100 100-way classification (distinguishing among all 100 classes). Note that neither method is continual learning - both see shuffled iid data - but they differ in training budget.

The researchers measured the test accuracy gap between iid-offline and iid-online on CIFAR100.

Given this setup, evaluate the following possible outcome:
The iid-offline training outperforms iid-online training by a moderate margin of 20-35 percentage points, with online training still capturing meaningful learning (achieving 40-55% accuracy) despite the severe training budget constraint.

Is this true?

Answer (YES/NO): NO